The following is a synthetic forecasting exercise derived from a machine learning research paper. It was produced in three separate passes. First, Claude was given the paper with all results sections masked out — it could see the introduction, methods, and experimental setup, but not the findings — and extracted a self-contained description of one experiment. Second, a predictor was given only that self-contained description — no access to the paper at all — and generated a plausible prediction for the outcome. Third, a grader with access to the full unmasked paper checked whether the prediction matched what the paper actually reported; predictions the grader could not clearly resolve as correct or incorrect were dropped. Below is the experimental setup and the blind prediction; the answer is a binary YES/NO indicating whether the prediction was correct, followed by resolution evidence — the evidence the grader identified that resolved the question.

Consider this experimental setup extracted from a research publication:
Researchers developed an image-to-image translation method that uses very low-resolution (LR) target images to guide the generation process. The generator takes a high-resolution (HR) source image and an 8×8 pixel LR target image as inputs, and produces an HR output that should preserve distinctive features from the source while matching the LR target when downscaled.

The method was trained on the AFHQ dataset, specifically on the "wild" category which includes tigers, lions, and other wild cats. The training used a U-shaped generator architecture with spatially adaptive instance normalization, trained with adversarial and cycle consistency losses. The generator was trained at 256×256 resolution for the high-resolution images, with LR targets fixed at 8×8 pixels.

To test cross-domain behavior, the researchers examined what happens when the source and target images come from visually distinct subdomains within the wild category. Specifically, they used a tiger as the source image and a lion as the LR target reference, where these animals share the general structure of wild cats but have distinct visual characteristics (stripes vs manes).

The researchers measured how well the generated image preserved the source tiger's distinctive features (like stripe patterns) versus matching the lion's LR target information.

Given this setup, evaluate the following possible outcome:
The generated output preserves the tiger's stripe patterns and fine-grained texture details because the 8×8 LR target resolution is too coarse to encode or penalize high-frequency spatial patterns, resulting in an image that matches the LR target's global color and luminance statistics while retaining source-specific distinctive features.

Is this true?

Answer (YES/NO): NO